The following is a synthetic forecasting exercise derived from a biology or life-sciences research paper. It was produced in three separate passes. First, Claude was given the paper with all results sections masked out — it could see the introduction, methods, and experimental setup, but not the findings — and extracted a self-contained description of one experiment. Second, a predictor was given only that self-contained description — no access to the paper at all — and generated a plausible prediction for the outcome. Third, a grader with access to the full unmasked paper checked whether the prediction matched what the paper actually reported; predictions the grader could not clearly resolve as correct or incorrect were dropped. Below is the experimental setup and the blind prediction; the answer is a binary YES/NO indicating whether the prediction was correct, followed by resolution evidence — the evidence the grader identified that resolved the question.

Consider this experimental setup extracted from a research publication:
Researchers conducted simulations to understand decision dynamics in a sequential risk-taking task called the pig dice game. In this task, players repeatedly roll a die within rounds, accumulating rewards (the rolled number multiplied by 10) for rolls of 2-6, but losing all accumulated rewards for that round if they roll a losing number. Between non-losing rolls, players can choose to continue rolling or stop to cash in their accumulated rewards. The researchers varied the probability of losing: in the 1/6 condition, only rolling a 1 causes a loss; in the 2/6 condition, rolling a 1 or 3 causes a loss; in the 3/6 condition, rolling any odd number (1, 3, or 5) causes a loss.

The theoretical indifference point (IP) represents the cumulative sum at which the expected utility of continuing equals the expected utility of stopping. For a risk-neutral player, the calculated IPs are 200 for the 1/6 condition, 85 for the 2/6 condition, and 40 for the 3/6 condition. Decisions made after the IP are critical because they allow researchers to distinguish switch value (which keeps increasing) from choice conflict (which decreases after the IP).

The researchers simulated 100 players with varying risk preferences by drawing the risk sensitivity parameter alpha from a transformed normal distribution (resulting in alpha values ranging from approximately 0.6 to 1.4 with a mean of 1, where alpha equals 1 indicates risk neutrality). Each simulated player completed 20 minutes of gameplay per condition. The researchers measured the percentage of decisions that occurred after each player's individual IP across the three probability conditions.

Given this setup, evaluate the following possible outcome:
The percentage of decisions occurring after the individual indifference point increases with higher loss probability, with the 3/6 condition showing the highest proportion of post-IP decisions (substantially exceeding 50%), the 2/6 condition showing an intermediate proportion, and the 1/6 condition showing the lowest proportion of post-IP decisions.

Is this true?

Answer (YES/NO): YES